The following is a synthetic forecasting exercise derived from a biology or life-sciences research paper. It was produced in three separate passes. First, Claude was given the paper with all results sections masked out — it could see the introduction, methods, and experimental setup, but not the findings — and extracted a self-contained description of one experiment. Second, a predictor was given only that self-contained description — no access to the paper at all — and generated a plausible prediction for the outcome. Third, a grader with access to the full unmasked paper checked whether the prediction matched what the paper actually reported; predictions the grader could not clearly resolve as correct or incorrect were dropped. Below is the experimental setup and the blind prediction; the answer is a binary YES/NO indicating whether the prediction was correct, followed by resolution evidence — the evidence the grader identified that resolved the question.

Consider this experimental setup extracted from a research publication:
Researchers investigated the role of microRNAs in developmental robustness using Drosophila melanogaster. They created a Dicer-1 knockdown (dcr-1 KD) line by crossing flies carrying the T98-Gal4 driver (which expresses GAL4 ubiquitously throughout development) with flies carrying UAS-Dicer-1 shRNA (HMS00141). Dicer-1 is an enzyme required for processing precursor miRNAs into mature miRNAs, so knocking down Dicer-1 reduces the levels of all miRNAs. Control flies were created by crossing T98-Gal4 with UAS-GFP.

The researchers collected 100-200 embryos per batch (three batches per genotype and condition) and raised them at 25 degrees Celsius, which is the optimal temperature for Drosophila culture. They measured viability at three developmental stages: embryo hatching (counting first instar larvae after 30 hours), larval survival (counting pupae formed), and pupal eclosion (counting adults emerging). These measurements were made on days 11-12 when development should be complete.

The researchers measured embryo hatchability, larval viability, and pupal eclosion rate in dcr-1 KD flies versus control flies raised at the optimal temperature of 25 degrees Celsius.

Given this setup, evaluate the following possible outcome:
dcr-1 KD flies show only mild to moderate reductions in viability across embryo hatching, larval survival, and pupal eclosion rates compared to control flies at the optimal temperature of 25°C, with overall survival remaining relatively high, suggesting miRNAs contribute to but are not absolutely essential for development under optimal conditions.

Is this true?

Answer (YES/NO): NO